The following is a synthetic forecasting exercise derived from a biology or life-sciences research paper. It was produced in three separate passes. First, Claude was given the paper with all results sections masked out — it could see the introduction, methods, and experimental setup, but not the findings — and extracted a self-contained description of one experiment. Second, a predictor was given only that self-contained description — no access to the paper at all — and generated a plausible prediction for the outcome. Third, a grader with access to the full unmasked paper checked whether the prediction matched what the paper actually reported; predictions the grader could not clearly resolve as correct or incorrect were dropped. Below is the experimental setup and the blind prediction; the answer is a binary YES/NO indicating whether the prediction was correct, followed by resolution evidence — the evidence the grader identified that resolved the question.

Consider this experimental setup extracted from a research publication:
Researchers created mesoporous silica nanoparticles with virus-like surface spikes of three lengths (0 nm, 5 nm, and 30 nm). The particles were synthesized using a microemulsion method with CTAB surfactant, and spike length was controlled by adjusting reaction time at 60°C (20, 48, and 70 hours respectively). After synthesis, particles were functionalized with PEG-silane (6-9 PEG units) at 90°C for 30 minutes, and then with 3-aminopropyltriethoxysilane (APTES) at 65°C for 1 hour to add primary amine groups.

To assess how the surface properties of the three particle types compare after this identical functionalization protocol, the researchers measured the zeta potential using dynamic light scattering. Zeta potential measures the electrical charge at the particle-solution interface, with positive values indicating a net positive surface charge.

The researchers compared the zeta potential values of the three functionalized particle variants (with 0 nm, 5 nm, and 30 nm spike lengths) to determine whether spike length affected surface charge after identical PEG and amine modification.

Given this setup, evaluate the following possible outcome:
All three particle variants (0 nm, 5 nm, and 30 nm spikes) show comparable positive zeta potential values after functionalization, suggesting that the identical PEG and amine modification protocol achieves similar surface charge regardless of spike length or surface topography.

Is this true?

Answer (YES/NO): YES